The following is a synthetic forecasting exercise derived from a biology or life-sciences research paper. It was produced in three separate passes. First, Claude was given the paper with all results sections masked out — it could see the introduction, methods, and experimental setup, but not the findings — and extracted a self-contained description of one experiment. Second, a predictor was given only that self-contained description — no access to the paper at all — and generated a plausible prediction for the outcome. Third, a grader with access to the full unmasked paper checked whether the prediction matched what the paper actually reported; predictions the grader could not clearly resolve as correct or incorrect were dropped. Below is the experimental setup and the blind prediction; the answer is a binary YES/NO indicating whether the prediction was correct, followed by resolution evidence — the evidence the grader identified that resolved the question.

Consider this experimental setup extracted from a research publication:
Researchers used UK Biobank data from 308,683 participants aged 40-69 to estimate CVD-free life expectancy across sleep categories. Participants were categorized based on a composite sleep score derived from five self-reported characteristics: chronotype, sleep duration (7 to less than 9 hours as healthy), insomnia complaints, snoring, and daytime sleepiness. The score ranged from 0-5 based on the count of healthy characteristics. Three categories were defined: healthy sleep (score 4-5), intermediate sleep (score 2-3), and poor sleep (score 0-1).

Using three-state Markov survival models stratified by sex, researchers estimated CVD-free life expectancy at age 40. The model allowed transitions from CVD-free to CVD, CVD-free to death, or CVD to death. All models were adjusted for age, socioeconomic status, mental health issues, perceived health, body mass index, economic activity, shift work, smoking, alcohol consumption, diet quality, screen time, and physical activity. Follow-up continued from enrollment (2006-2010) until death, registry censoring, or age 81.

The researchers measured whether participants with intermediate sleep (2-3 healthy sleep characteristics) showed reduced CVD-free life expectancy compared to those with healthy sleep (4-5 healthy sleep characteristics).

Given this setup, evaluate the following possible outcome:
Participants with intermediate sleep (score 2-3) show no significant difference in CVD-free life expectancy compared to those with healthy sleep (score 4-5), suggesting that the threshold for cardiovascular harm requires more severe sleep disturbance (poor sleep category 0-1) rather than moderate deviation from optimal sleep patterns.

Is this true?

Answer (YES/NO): NO